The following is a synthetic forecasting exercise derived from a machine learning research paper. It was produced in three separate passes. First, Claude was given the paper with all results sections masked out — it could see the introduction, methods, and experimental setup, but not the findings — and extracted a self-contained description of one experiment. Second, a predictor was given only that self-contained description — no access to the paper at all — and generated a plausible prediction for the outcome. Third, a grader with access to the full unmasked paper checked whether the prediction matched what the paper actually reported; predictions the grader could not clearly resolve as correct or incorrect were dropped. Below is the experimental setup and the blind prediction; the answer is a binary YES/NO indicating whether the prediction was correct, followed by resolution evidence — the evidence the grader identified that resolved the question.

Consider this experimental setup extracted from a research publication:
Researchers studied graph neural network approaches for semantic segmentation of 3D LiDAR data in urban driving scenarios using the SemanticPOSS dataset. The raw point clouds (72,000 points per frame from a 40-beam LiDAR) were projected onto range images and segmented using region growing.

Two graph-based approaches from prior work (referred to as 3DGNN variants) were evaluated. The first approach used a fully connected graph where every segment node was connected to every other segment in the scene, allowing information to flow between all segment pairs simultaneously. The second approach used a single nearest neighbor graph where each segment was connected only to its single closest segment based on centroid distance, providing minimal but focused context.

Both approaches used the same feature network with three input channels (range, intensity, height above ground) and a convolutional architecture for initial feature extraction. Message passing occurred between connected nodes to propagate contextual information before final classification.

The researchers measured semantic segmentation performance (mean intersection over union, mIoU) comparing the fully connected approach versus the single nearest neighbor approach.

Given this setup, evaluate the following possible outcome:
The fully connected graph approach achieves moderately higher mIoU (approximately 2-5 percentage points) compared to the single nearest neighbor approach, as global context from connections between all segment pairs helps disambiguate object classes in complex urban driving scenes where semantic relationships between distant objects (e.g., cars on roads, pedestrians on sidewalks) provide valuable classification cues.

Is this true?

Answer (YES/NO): NO